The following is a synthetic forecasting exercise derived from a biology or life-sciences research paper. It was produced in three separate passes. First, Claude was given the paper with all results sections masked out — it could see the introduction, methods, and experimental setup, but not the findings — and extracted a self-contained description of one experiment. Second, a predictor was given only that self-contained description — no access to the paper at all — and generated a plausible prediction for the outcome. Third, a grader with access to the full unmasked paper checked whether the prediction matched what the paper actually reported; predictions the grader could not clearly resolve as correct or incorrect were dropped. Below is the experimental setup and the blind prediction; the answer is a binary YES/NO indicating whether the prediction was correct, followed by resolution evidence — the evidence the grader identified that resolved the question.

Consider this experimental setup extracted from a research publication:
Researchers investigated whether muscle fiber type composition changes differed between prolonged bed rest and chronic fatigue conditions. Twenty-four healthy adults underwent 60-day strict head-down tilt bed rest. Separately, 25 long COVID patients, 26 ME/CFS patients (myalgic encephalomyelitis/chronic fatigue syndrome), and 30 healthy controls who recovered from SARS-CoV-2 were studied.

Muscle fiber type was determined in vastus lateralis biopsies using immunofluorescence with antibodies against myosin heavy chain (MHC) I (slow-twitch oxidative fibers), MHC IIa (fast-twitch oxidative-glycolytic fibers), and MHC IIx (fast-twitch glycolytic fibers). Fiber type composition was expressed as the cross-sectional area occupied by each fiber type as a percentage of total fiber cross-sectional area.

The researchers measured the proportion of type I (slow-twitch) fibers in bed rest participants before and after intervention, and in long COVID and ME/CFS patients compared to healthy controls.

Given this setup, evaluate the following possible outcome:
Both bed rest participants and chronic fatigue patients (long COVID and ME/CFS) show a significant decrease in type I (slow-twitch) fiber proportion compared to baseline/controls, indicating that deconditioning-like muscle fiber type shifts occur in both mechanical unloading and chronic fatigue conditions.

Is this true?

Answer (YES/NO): NO